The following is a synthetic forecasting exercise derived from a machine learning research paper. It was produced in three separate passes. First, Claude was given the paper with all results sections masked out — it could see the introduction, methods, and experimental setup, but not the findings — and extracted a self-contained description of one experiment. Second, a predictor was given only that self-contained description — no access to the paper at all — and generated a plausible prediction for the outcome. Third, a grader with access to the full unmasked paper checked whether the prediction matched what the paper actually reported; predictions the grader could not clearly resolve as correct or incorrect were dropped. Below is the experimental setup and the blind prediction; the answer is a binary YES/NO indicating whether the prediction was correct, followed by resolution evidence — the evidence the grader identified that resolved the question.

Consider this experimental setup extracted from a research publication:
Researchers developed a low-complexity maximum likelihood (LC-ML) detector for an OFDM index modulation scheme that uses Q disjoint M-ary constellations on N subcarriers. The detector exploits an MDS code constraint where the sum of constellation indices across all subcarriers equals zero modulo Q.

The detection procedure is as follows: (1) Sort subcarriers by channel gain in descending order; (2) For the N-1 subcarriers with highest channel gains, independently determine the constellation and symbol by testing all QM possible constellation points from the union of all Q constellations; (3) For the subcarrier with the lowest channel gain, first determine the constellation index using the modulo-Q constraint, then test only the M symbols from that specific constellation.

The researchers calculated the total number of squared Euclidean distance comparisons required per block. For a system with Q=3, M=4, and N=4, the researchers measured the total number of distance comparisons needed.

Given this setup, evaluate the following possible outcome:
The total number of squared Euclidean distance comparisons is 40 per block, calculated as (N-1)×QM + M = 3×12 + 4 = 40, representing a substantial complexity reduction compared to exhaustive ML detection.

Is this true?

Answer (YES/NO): YES